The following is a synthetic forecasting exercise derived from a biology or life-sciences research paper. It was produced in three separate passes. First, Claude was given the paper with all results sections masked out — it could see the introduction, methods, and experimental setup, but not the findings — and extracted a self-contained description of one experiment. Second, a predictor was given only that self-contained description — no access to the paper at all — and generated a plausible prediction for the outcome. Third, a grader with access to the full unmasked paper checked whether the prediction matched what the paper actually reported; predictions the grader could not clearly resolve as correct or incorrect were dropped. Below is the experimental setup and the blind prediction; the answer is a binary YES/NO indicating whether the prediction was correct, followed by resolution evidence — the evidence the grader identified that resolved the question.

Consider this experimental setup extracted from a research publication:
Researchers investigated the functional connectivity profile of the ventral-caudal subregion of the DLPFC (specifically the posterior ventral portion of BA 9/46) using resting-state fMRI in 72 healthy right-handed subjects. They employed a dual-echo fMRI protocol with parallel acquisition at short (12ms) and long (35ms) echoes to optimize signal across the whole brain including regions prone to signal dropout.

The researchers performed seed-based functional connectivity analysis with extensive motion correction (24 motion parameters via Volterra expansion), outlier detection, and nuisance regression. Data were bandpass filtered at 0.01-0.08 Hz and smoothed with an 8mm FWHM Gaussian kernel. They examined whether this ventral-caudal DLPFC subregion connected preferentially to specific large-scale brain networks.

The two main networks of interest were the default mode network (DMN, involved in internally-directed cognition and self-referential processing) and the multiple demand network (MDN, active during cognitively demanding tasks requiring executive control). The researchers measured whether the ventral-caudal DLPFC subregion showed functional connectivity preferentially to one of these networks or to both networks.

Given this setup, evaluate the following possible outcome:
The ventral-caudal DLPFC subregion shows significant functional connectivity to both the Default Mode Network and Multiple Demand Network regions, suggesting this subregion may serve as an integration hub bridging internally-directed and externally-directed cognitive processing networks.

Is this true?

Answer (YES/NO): YES